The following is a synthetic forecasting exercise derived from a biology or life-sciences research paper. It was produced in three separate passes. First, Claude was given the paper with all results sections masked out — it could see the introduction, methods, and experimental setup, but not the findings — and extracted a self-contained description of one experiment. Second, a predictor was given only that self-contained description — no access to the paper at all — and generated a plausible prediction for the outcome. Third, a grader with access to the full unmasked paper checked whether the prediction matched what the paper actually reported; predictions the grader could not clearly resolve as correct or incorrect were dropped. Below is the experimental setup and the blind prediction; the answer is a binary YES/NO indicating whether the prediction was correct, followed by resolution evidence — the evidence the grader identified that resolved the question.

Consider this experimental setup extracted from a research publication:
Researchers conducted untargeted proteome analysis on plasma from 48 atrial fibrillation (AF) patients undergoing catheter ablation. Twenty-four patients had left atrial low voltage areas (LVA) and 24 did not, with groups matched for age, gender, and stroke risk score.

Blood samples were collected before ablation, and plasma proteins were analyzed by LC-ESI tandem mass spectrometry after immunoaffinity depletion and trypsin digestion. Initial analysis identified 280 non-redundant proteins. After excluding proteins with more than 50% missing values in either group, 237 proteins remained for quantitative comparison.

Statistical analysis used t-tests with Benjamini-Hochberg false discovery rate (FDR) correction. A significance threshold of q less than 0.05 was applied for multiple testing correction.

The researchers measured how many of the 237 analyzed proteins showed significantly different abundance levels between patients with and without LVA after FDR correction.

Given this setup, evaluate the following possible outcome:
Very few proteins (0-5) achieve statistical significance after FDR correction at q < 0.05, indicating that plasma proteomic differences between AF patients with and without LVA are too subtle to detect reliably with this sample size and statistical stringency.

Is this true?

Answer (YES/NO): NO